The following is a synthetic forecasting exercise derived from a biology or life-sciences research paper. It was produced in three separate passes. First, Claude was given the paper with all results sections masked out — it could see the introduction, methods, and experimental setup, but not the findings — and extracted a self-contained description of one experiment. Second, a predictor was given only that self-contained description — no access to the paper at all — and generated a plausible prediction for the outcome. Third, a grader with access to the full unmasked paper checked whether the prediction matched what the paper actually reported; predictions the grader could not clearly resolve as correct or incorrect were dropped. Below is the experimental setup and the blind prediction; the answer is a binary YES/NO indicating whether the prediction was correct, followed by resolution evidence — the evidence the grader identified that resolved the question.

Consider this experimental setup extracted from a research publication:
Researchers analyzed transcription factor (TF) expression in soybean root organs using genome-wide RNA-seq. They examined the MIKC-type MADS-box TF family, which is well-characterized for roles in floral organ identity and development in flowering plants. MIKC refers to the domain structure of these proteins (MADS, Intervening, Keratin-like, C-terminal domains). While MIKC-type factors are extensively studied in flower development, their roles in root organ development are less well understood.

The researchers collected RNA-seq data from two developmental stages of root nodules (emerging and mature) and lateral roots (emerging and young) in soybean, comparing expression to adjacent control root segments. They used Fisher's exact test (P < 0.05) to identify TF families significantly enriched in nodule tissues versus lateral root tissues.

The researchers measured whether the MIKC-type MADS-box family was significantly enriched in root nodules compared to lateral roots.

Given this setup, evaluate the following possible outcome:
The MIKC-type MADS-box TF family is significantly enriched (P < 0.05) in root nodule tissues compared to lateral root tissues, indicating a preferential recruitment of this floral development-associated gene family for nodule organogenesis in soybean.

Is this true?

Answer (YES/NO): YES